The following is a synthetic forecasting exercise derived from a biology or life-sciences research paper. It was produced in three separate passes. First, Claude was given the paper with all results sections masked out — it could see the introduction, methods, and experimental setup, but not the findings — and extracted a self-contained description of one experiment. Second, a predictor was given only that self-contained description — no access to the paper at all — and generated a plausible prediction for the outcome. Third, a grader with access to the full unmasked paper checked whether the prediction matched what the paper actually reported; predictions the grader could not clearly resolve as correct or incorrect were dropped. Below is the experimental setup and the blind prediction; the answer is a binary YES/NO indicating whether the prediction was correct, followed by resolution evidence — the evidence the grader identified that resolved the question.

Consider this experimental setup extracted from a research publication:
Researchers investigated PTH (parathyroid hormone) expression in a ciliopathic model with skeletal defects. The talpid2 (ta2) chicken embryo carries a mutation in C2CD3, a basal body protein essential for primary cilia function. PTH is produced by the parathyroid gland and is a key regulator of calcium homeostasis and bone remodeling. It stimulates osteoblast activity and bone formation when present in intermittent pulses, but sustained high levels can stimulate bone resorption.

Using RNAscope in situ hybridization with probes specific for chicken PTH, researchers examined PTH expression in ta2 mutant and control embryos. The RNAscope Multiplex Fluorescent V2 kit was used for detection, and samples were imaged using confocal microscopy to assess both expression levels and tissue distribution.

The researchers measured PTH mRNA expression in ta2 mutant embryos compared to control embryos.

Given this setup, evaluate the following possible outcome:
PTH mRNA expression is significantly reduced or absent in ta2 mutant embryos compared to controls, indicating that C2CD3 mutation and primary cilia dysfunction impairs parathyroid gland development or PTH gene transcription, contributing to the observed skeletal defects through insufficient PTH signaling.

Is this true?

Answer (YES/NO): YES